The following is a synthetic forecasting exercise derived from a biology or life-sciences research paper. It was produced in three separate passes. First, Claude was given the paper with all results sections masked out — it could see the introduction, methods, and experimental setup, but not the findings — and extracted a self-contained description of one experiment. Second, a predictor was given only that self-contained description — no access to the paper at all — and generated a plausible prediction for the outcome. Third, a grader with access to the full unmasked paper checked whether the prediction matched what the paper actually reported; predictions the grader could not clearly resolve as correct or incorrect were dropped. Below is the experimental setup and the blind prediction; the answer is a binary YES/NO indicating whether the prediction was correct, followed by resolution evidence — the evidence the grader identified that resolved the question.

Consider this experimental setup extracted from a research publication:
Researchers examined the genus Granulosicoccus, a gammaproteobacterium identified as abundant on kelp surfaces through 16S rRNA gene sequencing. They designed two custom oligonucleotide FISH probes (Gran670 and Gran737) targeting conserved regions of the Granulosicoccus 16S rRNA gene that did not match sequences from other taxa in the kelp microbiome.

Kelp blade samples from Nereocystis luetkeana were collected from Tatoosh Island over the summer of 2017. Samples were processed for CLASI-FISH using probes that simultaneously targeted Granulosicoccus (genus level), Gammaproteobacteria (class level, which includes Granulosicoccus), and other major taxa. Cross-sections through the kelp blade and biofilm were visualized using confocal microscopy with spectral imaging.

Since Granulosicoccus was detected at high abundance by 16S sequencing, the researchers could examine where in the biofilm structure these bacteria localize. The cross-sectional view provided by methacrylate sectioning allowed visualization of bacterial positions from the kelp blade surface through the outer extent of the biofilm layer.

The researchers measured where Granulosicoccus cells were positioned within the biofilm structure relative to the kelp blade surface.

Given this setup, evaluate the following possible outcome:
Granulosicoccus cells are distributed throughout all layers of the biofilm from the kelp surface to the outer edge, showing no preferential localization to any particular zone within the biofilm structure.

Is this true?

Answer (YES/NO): NO